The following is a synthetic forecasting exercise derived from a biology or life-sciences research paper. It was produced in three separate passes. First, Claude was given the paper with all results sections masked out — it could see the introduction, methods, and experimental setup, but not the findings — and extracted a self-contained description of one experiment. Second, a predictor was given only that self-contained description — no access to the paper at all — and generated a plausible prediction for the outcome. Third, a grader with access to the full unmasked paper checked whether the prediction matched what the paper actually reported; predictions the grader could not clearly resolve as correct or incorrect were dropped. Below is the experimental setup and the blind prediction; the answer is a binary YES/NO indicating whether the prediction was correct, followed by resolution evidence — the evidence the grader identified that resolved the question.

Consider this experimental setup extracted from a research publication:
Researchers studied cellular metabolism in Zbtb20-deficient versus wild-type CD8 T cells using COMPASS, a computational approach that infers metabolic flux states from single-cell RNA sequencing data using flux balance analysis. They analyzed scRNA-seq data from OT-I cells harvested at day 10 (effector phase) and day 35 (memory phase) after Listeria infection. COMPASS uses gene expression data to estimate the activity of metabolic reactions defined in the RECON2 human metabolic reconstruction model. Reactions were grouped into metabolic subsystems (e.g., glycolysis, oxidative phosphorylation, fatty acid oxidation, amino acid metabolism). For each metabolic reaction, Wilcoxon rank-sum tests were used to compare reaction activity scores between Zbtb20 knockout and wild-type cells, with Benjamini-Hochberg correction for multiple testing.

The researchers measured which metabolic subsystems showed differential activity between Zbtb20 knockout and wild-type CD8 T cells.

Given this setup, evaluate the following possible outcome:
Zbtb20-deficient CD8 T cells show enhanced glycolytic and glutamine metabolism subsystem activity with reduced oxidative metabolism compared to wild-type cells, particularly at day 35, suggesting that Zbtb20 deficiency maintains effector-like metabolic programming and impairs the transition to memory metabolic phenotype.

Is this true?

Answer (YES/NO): NO